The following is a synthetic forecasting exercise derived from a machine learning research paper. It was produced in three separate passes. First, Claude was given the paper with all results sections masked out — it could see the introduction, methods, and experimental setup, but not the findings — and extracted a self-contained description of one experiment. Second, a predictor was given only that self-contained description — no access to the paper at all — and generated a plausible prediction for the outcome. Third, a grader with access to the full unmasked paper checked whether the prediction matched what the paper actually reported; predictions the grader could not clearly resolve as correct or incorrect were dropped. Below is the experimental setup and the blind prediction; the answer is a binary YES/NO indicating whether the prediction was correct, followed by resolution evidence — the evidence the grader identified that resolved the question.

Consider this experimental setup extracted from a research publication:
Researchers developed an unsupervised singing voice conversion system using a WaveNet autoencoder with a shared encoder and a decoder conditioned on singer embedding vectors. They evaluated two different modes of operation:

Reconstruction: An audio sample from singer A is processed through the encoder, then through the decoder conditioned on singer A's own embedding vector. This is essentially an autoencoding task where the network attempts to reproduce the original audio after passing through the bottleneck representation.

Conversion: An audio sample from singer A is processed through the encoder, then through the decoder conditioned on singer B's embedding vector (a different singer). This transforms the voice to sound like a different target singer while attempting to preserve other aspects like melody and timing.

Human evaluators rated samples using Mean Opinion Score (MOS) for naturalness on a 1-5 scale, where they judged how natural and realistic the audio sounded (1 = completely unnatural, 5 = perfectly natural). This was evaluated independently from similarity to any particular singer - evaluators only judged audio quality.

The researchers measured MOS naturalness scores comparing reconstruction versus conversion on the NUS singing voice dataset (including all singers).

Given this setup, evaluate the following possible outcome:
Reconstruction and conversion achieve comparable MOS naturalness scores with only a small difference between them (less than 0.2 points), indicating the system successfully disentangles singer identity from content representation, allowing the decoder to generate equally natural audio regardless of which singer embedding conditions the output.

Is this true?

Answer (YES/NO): YES